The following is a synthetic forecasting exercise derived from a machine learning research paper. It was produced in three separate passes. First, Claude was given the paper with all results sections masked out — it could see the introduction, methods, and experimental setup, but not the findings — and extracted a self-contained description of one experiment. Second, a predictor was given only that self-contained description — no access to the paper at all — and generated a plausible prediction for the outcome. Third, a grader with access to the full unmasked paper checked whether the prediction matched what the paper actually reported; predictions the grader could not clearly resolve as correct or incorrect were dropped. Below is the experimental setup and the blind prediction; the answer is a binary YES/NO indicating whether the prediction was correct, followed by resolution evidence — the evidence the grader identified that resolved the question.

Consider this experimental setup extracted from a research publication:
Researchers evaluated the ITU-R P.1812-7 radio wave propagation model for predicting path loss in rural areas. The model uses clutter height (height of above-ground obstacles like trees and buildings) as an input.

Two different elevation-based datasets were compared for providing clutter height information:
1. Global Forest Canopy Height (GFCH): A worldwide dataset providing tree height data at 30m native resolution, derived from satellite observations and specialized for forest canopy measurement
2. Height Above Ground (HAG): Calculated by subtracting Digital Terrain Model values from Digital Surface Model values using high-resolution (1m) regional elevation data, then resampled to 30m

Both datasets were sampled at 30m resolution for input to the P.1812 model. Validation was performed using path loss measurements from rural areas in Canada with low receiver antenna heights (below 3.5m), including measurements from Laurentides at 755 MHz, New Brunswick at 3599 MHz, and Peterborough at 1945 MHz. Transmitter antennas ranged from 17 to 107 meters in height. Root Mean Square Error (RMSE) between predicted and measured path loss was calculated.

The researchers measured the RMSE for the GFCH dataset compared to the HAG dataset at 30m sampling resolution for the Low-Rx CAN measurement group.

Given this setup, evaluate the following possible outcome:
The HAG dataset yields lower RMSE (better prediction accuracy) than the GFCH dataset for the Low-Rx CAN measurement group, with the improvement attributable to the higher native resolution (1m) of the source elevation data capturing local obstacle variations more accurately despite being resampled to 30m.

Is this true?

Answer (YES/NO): NO